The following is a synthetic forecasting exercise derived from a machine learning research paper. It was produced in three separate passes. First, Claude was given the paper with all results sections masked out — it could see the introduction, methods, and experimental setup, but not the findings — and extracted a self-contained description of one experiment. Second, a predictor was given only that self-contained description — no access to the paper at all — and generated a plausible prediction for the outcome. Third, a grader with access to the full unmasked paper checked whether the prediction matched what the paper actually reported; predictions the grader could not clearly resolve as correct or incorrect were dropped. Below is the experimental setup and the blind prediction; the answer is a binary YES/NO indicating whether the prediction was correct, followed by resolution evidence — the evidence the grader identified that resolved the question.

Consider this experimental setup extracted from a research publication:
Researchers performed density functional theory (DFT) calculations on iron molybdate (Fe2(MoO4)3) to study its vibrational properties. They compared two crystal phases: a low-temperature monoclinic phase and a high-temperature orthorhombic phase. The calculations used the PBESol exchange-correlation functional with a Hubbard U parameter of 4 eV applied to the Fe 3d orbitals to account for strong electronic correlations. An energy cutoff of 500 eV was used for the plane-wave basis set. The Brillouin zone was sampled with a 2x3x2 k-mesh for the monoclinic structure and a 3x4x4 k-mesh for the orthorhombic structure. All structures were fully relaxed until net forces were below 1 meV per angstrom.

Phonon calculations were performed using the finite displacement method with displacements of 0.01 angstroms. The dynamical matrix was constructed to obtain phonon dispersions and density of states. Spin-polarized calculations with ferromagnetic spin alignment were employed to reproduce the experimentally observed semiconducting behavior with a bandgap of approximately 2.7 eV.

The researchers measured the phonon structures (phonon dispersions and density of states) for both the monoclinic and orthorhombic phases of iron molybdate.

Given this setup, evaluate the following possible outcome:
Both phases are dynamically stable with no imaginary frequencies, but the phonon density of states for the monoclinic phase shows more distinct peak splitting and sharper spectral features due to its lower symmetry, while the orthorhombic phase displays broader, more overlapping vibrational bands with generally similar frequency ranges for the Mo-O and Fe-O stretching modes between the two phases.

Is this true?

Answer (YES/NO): NO